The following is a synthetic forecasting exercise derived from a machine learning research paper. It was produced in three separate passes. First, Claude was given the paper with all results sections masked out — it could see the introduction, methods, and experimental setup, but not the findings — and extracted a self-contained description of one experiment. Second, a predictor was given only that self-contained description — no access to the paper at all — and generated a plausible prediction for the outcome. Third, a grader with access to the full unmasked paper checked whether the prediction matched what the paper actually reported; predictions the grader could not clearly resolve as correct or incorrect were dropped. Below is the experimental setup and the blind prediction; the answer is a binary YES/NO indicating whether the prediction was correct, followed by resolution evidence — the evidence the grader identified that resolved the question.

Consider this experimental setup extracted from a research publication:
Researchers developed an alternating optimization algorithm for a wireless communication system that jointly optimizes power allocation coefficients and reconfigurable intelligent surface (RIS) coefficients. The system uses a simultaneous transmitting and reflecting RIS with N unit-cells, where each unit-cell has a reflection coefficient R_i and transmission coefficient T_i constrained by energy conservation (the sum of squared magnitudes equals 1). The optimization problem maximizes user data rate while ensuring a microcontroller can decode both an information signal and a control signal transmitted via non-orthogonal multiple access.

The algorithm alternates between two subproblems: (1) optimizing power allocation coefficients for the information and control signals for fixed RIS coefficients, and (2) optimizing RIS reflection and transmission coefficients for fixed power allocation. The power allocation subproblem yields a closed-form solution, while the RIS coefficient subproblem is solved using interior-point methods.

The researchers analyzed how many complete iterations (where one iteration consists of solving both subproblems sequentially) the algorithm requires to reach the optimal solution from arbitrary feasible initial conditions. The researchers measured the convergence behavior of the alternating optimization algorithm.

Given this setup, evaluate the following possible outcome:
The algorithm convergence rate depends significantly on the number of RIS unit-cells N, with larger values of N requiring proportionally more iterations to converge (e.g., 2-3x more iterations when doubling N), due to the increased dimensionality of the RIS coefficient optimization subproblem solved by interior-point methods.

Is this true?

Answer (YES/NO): NO